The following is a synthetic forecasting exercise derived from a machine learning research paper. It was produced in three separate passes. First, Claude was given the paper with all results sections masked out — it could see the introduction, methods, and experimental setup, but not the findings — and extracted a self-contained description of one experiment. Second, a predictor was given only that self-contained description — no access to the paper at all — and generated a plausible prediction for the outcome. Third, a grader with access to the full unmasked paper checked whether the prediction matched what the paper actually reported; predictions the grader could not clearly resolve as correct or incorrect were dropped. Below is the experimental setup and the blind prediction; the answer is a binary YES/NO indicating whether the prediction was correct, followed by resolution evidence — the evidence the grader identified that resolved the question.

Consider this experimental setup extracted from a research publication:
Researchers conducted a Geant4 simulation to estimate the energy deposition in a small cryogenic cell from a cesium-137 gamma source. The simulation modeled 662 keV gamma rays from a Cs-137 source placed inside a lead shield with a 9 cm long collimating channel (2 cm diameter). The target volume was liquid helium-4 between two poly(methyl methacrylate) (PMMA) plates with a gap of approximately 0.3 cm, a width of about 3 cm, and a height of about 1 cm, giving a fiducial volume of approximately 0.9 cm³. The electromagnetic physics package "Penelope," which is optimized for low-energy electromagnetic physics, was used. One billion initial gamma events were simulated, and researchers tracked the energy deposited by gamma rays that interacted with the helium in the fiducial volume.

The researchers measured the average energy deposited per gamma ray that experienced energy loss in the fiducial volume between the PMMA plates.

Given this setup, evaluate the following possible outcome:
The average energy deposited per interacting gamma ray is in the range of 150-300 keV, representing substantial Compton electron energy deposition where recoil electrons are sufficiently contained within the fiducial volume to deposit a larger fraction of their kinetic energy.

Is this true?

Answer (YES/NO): NO